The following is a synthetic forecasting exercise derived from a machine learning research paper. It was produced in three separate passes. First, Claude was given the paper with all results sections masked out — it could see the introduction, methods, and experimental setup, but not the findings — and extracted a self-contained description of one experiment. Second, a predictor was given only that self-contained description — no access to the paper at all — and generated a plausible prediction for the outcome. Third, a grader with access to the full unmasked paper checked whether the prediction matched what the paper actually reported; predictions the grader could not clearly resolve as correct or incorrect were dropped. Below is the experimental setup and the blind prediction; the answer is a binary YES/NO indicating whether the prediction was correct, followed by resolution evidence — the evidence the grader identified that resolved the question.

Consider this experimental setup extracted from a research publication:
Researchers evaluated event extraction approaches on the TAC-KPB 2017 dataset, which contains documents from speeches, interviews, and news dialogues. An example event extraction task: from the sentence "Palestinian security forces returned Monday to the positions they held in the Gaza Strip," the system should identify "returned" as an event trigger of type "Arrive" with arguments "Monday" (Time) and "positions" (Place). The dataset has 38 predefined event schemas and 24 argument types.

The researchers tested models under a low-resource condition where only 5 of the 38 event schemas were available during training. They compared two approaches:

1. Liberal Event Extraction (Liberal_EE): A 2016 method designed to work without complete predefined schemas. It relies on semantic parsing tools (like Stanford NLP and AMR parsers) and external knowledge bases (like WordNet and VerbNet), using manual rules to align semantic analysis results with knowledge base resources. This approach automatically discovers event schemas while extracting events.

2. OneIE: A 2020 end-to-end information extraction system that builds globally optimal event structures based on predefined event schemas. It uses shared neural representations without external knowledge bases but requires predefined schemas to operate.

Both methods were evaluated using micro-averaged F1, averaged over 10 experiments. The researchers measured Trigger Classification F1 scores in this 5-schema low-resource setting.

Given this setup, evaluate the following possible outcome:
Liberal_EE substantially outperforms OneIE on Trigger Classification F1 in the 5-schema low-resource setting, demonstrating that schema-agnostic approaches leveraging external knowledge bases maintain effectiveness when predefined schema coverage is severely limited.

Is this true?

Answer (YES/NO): YES